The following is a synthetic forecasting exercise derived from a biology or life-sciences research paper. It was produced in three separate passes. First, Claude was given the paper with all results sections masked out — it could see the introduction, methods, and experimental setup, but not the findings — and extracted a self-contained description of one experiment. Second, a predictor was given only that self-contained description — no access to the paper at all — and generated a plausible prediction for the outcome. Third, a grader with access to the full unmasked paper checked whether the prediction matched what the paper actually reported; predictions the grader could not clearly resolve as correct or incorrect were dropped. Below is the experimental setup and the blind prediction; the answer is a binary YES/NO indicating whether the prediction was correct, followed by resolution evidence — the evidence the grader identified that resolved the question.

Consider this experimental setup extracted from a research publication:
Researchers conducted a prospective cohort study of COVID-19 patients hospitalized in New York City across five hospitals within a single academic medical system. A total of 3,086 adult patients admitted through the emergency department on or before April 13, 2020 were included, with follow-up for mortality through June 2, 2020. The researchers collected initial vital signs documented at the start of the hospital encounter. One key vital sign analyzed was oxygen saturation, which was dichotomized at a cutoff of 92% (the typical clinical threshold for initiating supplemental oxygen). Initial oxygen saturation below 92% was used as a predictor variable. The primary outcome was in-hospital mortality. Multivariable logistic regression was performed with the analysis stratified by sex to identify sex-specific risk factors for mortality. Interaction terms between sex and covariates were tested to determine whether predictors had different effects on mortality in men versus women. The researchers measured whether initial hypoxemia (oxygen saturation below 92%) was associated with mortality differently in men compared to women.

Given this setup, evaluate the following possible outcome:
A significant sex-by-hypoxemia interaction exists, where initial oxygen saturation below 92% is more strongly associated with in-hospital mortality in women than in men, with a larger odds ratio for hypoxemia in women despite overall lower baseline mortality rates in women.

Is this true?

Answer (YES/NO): YES